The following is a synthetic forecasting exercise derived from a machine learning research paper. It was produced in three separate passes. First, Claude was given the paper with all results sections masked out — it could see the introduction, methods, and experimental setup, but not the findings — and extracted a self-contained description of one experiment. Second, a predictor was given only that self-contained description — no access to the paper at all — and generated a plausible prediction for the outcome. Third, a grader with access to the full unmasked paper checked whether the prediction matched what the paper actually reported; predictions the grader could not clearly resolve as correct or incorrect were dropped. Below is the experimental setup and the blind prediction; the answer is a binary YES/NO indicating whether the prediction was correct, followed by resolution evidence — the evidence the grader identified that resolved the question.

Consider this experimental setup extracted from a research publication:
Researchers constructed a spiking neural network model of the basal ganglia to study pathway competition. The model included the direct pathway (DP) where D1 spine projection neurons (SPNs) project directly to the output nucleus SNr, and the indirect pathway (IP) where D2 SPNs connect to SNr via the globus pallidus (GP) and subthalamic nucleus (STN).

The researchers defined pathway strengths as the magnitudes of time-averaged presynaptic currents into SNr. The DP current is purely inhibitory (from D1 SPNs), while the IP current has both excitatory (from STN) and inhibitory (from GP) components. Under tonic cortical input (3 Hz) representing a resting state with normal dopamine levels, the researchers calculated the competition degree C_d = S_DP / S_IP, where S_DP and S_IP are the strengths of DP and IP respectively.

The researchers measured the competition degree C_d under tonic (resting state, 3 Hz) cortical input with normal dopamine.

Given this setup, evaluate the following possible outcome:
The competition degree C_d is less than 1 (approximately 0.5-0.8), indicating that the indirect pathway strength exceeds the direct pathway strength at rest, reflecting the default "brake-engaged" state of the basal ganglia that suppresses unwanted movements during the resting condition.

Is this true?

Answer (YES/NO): NO